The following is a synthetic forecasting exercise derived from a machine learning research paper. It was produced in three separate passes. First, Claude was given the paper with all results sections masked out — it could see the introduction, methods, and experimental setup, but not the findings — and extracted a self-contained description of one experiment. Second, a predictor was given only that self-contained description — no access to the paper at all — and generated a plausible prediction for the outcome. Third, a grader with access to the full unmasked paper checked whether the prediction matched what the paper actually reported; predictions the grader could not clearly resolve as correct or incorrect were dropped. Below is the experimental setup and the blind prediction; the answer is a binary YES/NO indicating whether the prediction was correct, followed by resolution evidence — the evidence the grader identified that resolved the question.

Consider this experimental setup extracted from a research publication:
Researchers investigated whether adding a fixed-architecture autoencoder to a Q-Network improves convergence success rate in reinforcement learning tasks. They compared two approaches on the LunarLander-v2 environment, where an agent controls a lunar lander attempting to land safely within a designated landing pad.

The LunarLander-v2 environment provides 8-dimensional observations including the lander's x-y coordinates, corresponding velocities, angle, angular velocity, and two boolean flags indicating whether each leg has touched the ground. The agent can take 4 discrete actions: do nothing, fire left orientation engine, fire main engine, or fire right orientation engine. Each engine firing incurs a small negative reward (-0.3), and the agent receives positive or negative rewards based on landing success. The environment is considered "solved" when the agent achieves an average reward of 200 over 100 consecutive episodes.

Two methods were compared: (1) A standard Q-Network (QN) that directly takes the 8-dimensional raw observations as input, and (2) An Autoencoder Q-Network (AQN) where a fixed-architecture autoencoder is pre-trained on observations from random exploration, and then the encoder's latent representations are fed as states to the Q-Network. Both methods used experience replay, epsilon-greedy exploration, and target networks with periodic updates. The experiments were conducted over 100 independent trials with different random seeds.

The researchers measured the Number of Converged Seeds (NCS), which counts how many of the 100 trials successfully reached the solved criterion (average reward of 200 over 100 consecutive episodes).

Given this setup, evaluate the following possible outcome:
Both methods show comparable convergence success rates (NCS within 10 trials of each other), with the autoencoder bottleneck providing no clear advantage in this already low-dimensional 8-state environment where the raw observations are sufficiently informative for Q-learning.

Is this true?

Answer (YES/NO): NO